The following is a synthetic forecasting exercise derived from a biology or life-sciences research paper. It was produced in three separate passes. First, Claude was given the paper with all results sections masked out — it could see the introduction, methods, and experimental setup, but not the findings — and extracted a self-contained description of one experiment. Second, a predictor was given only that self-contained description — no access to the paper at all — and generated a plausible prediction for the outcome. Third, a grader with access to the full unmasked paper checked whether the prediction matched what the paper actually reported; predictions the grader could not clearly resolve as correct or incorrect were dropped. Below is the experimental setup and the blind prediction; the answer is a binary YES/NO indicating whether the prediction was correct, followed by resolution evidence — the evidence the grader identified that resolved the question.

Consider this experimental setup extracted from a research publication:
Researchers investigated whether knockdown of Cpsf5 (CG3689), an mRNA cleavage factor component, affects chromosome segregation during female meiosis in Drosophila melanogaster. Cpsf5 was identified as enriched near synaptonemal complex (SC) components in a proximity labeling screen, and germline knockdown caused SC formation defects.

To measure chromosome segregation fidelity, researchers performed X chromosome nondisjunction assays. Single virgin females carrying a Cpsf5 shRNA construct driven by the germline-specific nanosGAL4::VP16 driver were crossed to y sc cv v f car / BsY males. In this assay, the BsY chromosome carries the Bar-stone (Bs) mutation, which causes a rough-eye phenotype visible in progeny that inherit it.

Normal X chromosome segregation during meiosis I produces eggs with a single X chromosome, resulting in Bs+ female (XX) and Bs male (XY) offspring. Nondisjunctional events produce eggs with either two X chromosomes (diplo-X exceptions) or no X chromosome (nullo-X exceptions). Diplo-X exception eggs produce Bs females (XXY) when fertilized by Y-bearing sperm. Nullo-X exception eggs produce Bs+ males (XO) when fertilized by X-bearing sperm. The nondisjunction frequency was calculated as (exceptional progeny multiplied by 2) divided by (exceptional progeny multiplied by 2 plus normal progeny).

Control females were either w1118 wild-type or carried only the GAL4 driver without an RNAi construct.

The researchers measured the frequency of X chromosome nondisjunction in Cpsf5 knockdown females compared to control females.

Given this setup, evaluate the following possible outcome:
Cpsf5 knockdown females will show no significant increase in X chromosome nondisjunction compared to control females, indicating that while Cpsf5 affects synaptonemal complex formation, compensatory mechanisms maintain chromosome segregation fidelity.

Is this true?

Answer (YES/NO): NO